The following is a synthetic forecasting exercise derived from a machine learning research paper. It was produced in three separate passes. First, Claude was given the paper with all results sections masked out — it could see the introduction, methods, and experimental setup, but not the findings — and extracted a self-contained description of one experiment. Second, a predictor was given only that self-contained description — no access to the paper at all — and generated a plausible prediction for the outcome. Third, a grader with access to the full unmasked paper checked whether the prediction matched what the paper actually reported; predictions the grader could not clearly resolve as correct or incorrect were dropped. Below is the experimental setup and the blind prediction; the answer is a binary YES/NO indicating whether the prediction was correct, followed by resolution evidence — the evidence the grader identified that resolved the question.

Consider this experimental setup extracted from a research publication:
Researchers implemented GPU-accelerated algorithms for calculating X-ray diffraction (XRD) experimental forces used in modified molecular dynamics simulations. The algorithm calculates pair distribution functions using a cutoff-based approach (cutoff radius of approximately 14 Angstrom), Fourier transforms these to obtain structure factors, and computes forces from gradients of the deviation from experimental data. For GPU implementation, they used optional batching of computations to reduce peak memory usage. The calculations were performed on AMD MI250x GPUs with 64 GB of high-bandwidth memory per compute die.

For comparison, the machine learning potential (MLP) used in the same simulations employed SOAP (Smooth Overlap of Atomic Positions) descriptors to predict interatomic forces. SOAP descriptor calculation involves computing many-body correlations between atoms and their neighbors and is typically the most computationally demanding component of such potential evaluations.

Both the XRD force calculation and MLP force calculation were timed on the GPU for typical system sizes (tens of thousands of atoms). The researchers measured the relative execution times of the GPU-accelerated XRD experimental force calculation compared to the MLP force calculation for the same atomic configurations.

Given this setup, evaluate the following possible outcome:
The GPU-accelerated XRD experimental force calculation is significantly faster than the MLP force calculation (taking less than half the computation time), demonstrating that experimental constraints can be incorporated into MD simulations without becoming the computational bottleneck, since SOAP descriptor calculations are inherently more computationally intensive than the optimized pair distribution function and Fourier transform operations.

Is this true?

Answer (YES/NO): YES